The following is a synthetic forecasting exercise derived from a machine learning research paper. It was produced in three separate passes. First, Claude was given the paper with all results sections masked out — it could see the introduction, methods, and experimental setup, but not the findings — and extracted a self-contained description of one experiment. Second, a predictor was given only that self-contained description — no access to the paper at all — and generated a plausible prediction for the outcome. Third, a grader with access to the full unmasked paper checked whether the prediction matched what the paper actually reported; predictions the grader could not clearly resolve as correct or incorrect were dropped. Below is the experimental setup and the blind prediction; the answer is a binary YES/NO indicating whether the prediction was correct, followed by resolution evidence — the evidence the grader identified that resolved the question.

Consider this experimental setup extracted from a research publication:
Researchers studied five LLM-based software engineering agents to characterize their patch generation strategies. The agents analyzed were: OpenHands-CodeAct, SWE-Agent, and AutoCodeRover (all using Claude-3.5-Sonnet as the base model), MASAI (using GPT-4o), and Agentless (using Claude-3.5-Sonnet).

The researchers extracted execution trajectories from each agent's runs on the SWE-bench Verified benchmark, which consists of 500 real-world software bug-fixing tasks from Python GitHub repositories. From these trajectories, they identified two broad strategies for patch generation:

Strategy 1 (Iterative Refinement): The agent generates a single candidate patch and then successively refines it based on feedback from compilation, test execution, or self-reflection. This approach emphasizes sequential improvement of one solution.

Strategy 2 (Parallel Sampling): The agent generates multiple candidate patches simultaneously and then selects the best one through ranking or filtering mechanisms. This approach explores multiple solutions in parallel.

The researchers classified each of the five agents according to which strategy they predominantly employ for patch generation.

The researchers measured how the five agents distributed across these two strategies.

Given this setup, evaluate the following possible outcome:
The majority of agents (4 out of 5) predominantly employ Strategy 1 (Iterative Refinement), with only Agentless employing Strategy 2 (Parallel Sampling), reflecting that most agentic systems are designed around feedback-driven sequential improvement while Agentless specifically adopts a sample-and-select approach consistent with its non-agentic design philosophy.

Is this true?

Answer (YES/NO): NO